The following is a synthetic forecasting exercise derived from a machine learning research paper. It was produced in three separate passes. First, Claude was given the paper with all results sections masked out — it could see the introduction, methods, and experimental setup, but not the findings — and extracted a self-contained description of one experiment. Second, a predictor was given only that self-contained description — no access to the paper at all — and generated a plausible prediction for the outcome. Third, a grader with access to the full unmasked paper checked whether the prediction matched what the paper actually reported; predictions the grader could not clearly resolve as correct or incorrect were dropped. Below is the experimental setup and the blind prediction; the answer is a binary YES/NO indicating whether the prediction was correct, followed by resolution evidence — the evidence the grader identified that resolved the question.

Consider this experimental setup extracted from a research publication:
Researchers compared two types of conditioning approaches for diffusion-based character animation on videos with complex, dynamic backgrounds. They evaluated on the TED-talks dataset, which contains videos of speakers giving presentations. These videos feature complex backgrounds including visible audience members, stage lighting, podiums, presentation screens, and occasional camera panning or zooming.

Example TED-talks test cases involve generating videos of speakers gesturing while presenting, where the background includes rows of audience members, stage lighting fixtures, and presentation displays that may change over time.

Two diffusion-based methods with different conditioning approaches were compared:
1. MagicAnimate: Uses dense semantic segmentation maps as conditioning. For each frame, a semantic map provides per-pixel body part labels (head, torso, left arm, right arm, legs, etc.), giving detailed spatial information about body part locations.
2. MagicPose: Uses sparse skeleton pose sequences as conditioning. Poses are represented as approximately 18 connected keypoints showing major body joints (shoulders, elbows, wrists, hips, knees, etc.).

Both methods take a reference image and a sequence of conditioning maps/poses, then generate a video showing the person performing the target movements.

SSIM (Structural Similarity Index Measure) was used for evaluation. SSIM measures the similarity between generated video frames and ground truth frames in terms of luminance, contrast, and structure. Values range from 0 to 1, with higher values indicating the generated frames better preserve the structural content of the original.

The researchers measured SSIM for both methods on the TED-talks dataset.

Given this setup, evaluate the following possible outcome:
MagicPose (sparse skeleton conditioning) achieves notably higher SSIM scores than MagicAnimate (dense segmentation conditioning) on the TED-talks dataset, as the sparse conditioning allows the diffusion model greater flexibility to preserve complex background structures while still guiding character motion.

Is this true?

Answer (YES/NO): YES